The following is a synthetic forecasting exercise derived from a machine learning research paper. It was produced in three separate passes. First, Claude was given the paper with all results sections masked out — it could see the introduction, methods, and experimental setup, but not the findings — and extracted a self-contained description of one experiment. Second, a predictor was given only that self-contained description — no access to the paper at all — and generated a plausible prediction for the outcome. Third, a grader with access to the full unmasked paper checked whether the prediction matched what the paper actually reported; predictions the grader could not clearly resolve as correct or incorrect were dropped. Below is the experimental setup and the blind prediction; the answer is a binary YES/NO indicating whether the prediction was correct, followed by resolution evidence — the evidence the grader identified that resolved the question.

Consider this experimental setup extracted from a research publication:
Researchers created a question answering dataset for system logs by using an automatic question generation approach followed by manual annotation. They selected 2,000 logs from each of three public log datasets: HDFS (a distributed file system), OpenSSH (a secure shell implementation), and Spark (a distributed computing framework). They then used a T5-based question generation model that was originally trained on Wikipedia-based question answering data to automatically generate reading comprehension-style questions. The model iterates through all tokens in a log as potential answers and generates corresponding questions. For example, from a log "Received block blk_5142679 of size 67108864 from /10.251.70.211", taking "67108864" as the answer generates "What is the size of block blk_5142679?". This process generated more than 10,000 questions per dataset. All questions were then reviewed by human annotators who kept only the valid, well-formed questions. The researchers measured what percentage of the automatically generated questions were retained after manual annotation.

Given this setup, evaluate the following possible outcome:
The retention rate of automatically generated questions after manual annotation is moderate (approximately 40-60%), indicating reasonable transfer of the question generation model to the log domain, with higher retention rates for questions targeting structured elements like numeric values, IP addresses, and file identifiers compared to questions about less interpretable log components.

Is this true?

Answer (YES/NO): NO